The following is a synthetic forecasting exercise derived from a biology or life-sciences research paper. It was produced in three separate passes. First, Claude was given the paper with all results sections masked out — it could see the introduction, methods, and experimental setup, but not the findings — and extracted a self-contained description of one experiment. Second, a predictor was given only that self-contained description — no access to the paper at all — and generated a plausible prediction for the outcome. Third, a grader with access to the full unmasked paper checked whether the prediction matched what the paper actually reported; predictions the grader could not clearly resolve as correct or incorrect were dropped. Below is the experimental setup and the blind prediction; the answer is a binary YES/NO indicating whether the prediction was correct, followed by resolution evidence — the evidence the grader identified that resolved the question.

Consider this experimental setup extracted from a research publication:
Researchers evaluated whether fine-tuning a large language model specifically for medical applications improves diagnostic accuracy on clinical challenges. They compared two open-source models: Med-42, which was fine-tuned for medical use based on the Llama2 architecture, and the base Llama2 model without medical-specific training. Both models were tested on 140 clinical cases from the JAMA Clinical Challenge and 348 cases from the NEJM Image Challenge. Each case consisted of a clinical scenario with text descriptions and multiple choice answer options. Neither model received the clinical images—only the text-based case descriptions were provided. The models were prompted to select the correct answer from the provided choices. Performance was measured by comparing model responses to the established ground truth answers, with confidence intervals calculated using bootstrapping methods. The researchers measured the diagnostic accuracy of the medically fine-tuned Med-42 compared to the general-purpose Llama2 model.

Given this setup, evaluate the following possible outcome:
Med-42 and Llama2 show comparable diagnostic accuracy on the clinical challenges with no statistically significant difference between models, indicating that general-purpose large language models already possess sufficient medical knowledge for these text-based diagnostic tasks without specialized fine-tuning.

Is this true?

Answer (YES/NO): NO